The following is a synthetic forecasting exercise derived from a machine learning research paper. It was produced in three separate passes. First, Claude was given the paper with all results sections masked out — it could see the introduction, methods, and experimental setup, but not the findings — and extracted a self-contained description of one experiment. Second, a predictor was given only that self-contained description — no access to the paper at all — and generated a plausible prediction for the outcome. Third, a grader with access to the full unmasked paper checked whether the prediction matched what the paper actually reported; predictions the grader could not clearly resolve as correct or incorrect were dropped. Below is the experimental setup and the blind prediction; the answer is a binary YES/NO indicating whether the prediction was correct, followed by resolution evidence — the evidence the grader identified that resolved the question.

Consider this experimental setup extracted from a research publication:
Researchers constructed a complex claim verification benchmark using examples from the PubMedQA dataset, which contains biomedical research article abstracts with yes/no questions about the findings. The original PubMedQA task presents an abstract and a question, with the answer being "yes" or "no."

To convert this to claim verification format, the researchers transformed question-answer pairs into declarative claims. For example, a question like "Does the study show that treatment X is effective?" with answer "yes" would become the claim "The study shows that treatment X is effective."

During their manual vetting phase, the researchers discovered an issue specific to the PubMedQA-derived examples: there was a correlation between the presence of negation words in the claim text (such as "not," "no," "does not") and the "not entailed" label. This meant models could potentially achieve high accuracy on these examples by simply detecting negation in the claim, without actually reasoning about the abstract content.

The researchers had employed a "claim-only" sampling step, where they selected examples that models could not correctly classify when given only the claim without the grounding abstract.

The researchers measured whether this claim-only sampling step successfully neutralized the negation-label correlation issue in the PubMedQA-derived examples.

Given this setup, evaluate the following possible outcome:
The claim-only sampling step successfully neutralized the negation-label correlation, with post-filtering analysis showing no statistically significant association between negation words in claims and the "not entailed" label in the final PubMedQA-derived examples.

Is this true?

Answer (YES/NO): NO